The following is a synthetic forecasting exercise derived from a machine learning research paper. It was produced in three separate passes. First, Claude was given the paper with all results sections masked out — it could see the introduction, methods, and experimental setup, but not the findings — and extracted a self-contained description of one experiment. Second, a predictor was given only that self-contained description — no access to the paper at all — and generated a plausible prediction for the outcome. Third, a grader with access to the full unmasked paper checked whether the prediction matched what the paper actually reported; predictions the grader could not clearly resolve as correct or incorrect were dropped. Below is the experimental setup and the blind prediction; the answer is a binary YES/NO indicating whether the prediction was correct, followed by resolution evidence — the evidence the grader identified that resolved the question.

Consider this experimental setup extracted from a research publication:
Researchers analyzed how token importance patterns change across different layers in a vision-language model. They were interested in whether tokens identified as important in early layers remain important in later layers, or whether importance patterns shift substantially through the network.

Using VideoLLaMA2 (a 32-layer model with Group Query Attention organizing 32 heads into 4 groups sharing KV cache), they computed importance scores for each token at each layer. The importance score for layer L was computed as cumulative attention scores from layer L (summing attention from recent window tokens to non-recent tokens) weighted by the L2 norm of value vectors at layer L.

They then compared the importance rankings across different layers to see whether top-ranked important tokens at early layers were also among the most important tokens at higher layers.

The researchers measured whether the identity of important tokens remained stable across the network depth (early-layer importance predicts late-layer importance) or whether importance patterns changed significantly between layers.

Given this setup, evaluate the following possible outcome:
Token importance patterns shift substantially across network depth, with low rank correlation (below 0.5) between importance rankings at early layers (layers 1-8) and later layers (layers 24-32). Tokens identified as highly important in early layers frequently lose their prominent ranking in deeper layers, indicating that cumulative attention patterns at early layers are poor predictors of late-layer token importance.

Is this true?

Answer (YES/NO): NO